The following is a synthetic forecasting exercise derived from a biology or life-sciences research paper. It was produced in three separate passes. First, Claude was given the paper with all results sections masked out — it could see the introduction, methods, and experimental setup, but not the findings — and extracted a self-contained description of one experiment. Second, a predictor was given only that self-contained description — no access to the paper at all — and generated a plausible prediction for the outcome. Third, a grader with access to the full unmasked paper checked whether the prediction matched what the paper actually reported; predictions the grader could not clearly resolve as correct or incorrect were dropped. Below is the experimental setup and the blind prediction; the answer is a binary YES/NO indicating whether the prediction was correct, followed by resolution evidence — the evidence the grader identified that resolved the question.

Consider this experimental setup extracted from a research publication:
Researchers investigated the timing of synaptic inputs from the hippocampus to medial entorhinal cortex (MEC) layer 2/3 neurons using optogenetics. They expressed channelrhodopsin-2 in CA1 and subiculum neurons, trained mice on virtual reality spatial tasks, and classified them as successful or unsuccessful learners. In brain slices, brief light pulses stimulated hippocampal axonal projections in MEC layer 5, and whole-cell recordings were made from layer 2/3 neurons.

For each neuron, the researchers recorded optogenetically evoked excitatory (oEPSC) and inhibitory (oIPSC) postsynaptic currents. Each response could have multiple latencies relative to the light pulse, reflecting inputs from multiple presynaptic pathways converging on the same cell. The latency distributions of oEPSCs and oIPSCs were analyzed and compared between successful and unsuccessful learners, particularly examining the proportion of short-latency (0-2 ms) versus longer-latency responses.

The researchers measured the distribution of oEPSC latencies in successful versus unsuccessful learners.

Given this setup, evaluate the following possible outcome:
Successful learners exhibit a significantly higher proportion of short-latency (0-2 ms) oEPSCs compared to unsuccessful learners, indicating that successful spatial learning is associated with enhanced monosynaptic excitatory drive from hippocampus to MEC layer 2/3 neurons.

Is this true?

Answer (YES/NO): NO